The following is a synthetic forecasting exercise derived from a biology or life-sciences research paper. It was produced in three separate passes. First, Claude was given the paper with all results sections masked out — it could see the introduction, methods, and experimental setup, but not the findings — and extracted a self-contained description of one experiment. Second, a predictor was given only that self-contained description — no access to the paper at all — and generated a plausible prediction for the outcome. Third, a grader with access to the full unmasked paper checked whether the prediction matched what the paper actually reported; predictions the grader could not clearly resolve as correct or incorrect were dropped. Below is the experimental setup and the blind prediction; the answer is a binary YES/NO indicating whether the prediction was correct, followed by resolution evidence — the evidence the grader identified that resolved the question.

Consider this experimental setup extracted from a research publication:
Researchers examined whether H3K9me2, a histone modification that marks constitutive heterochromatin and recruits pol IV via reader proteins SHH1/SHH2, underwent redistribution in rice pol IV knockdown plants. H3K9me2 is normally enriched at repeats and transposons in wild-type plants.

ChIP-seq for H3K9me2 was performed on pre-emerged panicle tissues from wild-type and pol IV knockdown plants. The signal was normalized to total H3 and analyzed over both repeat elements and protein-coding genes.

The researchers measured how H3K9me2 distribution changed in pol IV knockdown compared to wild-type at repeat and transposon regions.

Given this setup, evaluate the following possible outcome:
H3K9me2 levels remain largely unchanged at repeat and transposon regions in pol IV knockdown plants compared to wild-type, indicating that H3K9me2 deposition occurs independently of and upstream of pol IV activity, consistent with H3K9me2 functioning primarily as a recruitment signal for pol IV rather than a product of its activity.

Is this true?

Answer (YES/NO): NO